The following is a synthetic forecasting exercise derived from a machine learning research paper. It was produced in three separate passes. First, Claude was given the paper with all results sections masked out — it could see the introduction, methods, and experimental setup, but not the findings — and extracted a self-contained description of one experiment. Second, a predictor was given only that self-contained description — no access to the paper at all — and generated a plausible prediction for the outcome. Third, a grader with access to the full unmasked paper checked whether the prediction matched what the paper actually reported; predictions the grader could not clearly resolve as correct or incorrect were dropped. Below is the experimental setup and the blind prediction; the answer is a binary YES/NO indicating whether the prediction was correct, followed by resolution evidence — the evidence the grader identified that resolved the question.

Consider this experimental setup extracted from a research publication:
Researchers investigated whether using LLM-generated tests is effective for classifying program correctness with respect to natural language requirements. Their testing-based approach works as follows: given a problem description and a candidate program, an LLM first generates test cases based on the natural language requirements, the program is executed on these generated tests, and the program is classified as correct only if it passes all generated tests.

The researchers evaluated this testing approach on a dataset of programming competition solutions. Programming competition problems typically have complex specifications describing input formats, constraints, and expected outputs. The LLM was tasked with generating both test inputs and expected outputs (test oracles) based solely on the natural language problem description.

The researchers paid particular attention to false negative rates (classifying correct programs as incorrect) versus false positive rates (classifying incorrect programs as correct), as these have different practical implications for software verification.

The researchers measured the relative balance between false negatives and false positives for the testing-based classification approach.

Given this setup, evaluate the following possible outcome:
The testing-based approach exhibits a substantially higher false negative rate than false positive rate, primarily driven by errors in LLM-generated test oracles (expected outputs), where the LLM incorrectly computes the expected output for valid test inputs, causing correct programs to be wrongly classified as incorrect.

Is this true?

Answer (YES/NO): YES